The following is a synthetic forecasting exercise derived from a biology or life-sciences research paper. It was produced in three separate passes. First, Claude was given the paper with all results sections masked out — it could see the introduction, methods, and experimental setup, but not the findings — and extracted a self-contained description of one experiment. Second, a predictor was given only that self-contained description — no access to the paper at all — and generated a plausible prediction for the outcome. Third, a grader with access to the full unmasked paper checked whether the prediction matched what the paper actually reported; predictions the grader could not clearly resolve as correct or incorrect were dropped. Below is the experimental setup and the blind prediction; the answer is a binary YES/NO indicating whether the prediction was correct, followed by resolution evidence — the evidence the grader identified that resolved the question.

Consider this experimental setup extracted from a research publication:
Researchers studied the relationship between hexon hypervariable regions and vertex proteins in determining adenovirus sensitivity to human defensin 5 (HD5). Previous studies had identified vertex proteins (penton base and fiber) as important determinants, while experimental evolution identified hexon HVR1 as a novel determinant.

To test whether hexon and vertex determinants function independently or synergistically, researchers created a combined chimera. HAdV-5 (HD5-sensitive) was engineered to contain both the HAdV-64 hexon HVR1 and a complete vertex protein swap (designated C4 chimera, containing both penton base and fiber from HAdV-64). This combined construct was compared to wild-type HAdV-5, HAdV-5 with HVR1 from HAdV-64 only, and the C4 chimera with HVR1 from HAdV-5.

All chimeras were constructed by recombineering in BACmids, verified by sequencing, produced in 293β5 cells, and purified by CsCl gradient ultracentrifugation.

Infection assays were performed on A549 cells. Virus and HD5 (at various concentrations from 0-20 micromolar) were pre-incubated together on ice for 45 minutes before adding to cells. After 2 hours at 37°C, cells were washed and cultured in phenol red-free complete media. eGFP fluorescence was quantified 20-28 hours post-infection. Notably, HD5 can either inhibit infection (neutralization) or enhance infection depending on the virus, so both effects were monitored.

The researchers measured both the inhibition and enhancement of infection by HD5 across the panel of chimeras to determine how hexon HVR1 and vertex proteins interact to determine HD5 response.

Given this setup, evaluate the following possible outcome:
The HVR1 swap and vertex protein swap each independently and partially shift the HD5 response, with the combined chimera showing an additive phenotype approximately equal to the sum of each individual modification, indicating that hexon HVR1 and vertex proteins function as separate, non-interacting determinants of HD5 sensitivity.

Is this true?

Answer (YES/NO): NO